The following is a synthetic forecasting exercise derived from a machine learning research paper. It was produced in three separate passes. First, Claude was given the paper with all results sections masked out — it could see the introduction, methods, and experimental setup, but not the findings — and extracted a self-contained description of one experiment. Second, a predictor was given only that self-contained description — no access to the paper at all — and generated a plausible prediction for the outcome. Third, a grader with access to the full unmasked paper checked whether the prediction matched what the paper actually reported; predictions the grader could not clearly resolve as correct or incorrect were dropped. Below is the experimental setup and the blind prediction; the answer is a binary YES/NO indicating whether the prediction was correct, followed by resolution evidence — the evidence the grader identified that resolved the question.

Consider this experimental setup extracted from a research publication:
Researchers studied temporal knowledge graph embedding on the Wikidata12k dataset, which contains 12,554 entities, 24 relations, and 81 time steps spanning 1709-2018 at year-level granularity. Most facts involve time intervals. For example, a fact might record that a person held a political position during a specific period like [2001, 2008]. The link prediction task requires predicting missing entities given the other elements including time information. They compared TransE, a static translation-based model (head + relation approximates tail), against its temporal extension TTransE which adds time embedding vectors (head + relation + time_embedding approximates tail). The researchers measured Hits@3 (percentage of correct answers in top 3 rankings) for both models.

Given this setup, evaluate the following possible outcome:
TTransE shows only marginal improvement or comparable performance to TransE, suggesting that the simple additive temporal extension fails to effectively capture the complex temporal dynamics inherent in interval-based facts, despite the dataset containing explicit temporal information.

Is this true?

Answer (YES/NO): NO